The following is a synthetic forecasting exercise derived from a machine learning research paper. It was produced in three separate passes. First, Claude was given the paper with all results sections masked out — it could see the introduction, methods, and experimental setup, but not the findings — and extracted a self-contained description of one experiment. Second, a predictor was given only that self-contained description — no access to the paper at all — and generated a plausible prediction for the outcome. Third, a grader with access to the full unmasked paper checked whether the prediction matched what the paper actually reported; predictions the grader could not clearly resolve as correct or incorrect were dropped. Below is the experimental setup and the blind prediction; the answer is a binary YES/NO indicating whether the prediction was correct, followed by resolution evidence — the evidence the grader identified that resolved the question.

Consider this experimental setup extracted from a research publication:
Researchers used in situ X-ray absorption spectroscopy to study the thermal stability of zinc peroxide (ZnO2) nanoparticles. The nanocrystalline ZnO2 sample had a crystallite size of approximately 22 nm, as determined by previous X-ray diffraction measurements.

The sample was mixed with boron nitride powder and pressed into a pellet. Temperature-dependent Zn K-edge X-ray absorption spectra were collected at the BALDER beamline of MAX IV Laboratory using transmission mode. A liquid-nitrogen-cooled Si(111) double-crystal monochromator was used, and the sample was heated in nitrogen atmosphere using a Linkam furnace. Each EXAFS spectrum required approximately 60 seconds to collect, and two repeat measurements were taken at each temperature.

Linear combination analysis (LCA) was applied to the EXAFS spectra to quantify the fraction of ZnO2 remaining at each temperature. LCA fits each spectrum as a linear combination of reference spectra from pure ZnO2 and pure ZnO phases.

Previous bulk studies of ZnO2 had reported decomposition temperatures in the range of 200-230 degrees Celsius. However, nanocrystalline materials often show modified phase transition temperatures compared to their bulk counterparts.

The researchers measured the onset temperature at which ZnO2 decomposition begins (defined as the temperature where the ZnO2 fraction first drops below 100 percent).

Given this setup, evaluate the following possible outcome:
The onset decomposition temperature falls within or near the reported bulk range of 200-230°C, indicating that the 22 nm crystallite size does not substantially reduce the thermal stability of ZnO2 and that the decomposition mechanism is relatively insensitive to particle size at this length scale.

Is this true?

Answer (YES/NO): YES